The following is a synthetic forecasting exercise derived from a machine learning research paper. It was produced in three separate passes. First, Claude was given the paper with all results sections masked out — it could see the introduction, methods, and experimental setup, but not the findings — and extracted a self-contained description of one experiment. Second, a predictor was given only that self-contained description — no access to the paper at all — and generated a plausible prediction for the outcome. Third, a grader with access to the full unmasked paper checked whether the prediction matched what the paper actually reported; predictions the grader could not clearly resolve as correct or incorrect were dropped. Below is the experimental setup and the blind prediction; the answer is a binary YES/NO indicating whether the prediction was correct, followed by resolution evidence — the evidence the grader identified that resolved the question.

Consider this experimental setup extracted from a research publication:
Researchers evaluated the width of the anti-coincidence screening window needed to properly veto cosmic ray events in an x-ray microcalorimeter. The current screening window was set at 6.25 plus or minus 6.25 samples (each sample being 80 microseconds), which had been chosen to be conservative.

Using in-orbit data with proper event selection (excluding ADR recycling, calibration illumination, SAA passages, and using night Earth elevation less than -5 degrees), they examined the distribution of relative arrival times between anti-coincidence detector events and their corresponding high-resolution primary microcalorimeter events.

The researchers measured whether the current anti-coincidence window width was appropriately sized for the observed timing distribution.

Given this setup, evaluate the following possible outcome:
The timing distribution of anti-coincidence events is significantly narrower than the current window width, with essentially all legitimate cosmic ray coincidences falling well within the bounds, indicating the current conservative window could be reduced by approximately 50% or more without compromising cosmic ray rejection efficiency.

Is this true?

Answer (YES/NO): YES